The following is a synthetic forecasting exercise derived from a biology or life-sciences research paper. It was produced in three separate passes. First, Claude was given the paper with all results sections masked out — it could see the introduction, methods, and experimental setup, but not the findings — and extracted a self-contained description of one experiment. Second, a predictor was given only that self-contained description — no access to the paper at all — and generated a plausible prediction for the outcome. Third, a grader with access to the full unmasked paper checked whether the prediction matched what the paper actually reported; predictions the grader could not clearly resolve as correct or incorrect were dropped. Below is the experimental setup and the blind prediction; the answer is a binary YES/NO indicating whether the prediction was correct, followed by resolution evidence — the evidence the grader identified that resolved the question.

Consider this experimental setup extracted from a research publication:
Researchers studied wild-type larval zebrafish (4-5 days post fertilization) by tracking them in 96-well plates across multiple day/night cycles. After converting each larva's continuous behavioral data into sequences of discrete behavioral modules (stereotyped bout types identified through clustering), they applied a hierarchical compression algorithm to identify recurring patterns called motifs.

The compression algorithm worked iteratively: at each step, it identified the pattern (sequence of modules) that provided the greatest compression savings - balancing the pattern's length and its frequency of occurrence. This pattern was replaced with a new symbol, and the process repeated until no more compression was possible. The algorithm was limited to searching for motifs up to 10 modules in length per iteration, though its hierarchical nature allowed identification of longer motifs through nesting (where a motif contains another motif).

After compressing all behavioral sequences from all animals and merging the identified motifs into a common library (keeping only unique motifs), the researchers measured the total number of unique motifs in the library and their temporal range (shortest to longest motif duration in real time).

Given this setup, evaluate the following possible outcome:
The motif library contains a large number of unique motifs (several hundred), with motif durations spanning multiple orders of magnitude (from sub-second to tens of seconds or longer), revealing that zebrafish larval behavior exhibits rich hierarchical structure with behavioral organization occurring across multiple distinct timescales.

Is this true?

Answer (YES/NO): NO